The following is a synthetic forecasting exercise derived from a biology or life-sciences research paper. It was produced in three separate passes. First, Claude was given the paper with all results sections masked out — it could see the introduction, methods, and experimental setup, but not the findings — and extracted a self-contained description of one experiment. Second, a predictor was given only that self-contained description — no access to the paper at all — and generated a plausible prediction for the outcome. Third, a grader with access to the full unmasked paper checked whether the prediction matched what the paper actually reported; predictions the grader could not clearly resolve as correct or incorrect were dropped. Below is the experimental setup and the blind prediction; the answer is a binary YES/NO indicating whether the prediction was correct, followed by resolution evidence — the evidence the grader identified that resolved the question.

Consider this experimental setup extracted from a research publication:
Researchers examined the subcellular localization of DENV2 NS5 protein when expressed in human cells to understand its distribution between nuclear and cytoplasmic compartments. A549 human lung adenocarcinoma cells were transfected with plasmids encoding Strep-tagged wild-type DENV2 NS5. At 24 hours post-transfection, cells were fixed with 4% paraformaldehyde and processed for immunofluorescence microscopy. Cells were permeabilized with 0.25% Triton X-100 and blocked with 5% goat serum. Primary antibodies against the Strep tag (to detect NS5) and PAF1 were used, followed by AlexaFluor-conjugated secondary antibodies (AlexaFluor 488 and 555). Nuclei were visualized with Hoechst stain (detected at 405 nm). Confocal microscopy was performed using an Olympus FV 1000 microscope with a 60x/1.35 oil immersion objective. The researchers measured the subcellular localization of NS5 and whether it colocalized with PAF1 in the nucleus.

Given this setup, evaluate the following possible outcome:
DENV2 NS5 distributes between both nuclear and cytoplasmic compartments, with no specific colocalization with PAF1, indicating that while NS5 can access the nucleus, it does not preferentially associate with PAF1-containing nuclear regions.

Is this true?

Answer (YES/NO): NO